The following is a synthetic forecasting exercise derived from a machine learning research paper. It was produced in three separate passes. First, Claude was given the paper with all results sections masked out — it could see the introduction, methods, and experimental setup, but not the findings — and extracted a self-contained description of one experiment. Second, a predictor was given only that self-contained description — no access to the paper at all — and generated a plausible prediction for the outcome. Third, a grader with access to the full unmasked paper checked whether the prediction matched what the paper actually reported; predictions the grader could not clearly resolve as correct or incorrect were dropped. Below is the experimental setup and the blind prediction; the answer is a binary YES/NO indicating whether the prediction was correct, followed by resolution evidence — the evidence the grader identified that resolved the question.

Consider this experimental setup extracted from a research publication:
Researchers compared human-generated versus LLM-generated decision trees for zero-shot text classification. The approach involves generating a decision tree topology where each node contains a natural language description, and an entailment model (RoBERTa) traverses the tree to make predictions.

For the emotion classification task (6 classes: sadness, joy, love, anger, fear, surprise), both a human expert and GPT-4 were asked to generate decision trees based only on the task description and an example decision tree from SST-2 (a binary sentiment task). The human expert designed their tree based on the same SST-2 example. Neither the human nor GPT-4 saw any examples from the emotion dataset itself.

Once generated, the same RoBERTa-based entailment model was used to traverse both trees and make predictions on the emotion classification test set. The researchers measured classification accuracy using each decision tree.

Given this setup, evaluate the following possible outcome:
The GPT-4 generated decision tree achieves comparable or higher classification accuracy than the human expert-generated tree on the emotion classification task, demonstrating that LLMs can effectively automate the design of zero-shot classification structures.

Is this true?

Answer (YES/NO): YES